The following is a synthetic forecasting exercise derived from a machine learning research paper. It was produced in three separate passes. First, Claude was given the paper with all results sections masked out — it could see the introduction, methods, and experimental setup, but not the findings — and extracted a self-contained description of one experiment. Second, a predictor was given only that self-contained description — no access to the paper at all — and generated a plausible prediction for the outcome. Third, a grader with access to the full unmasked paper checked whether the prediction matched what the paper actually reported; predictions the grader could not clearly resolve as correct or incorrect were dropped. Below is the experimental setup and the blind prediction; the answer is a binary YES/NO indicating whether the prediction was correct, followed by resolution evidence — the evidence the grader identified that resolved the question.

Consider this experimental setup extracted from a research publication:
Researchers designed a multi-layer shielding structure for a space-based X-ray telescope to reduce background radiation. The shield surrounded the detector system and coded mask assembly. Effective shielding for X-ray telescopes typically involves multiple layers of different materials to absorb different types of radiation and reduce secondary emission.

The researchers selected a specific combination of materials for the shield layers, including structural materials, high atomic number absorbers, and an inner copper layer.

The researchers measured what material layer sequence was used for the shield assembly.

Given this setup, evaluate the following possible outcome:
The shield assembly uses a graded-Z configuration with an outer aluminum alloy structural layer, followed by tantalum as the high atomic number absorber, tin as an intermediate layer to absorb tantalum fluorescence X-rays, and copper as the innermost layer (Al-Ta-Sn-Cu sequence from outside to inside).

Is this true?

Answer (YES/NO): NO